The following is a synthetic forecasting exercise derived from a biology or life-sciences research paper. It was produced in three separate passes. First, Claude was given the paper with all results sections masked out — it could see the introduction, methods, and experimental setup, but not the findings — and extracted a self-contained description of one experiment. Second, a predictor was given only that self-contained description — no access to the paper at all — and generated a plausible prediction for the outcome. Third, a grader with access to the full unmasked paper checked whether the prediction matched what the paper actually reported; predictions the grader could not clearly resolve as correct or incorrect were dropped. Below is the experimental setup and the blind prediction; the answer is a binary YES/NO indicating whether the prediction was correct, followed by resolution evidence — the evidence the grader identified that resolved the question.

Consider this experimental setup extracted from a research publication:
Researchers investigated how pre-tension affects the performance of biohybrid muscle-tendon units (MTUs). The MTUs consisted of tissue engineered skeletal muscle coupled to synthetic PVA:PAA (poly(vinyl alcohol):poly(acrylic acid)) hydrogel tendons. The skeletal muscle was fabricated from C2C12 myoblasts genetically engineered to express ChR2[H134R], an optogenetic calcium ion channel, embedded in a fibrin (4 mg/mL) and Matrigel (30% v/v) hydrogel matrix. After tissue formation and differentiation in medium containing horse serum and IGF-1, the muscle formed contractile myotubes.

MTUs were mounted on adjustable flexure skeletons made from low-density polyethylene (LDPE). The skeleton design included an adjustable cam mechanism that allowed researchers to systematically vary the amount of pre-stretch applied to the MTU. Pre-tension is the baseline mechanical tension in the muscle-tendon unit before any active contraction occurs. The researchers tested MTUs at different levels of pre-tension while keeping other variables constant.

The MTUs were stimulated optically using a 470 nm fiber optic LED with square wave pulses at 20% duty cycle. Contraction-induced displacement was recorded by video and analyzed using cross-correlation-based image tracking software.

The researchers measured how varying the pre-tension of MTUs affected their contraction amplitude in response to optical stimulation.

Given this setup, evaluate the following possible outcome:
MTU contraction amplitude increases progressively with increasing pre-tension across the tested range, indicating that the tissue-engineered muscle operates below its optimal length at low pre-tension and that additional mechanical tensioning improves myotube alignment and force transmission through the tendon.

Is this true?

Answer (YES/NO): NO